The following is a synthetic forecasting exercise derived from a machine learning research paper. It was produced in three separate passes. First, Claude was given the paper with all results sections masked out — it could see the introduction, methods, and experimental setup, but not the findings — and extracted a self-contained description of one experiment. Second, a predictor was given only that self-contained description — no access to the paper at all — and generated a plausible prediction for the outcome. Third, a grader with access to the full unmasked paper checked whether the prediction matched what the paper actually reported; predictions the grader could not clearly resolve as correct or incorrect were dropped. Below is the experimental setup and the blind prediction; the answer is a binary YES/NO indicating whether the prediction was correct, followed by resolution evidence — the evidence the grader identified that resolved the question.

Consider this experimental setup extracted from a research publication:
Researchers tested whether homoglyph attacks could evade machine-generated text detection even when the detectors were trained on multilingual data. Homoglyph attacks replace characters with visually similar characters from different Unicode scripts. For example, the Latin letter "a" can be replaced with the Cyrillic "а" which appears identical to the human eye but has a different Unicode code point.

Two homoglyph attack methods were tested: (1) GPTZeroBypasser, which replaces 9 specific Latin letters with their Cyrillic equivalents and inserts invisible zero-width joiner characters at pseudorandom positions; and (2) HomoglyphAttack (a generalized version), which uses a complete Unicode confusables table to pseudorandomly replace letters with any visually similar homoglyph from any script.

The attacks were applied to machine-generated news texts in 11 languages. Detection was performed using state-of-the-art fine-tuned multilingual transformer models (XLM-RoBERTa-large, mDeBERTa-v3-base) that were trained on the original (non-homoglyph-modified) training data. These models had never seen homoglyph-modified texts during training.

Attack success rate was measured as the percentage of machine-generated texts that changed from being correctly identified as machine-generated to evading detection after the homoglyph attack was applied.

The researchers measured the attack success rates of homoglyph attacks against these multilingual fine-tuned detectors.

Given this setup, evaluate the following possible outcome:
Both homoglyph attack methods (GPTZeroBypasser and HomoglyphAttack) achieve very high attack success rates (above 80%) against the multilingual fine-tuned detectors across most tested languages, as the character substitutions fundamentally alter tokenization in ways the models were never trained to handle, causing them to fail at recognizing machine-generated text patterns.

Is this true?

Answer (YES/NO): NO